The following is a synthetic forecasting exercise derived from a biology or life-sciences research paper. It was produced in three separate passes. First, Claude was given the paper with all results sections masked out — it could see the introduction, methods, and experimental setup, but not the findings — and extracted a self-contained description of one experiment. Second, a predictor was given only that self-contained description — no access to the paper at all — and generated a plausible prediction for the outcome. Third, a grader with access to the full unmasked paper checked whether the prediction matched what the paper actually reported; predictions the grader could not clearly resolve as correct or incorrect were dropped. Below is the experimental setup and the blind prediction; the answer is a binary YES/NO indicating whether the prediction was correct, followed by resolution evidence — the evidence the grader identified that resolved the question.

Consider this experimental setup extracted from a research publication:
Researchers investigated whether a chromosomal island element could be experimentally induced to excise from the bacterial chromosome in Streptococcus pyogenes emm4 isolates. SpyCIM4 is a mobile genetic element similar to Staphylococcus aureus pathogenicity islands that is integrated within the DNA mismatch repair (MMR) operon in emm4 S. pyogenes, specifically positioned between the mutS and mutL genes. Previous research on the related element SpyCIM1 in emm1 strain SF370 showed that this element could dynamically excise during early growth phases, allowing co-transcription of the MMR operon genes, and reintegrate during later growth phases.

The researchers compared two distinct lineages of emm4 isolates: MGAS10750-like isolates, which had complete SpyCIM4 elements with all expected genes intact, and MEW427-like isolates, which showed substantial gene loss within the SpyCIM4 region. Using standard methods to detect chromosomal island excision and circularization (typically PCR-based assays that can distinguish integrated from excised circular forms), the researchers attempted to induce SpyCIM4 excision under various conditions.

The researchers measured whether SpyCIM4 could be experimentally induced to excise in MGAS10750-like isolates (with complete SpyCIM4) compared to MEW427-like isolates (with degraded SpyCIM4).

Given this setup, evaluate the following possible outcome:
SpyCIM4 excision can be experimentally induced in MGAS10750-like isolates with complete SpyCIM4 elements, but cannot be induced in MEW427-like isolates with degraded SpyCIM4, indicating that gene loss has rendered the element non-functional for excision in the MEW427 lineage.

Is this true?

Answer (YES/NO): NO